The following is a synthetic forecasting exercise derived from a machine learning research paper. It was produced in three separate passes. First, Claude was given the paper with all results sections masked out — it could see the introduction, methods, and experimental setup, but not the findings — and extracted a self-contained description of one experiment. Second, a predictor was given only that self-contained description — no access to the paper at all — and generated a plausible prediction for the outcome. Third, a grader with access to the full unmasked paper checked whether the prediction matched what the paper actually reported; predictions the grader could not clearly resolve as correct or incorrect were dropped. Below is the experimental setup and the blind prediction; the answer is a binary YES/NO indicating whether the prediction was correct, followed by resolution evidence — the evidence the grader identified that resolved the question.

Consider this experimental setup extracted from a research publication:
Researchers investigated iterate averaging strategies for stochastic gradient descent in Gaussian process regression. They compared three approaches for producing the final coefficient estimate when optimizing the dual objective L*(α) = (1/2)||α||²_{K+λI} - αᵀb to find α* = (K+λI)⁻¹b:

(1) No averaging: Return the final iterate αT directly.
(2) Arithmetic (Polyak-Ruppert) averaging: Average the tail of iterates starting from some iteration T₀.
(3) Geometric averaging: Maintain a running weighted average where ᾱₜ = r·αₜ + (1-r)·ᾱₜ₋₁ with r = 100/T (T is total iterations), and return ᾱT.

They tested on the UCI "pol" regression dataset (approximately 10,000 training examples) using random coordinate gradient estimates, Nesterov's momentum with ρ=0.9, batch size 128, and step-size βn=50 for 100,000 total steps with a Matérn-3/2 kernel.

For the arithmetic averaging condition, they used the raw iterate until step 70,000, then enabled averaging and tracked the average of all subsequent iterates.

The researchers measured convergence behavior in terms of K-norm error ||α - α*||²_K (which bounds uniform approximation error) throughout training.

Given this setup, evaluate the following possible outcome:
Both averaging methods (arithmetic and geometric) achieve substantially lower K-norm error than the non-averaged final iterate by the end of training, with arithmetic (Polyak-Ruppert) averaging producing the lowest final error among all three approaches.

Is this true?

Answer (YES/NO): NO